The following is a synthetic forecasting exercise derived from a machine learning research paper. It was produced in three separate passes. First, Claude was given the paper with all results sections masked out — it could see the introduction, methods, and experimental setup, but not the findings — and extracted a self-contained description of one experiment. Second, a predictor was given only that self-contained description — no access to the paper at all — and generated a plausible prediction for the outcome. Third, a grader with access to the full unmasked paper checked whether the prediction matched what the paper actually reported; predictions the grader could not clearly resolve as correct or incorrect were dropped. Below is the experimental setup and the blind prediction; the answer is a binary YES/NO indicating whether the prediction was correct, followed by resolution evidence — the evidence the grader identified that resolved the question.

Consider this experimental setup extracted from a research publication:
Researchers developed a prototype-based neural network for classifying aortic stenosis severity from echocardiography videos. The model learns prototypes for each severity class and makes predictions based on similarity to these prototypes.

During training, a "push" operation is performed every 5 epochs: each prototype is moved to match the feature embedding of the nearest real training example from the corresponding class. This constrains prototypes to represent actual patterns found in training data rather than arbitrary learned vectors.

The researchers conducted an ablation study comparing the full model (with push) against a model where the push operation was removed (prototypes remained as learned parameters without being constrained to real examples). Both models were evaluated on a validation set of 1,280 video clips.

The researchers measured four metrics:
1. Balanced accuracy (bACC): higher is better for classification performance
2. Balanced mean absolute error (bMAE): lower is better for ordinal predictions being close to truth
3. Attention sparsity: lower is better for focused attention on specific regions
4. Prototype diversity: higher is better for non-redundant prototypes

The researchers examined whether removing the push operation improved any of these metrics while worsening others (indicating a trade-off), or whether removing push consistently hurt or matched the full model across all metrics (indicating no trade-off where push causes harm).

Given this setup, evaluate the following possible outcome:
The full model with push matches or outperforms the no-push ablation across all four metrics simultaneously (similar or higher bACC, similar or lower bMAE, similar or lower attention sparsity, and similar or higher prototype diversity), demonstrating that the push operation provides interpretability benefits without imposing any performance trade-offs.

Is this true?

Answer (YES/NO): YES